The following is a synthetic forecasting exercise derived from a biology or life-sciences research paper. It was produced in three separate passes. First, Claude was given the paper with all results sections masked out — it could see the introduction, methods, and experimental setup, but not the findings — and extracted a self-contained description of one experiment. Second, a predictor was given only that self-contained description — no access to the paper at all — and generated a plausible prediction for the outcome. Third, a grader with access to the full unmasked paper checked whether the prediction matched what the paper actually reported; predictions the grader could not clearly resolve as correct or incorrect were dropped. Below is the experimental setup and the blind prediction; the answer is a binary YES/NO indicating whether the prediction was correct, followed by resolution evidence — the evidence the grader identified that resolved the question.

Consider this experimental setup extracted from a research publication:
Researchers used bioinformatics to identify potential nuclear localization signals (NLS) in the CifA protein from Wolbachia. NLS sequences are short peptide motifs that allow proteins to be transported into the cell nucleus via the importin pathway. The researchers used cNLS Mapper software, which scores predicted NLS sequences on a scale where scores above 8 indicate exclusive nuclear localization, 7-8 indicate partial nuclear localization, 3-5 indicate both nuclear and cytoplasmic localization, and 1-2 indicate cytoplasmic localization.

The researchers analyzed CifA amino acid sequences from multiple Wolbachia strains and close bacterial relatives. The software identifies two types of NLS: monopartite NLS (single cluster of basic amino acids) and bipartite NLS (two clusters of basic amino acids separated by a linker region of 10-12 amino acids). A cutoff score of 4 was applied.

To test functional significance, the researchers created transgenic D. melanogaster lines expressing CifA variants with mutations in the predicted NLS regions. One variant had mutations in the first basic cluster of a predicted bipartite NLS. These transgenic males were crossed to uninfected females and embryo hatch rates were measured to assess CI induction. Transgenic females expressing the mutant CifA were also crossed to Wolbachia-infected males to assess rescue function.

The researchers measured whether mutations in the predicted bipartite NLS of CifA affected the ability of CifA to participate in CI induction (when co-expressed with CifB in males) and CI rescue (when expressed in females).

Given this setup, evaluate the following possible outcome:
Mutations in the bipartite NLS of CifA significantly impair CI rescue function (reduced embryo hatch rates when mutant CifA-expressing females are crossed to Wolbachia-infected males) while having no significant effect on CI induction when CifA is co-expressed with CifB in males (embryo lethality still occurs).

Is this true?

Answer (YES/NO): NO